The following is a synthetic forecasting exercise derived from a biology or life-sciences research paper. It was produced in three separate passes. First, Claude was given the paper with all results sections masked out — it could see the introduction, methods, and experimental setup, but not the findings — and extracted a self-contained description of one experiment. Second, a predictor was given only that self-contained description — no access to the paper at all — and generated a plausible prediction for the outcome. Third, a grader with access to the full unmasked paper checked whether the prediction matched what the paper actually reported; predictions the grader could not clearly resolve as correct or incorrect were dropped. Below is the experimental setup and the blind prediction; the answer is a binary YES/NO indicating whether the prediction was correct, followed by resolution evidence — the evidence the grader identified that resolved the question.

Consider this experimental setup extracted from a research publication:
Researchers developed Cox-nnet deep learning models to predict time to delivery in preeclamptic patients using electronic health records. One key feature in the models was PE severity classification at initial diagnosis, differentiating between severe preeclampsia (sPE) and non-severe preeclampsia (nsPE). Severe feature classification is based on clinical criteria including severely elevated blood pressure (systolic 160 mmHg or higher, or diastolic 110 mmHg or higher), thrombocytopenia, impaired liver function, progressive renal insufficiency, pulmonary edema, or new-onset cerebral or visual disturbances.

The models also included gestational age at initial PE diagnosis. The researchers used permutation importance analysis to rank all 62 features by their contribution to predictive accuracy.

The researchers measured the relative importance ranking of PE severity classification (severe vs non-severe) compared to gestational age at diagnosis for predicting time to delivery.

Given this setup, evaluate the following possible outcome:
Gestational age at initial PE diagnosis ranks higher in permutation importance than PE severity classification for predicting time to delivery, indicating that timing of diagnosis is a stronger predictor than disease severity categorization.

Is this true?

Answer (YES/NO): YES